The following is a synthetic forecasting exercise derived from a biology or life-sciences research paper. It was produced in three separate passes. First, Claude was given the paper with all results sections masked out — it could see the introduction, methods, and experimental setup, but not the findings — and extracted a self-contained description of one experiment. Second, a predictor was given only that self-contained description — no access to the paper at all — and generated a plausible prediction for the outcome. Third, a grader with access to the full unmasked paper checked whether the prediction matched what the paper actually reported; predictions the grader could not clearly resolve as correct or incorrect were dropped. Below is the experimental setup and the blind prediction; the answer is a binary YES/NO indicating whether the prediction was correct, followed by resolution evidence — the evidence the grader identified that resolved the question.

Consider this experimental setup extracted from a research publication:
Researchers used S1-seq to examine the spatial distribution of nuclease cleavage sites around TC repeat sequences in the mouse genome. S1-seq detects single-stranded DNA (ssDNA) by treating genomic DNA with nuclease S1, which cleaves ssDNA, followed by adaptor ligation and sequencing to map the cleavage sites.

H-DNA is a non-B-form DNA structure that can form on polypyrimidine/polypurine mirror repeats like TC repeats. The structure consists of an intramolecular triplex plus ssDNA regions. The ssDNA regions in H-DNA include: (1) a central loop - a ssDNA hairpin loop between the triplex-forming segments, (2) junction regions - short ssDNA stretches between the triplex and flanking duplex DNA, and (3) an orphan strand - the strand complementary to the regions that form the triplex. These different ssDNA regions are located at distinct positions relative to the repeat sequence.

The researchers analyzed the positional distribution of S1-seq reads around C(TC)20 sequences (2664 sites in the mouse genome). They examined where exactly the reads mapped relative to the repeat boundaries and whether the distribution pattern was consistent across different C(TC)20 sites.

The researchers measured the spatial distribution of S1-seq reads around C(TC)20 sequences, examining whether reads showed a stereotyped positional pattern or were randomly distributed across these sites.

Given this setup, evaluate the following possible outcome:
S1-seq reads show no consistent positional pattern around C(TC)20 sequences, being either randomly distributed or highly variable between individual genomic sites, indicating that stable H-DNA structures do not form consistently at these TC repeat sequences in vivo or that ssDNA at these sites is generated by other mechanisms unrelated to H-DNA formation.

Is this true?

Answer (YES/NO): NO